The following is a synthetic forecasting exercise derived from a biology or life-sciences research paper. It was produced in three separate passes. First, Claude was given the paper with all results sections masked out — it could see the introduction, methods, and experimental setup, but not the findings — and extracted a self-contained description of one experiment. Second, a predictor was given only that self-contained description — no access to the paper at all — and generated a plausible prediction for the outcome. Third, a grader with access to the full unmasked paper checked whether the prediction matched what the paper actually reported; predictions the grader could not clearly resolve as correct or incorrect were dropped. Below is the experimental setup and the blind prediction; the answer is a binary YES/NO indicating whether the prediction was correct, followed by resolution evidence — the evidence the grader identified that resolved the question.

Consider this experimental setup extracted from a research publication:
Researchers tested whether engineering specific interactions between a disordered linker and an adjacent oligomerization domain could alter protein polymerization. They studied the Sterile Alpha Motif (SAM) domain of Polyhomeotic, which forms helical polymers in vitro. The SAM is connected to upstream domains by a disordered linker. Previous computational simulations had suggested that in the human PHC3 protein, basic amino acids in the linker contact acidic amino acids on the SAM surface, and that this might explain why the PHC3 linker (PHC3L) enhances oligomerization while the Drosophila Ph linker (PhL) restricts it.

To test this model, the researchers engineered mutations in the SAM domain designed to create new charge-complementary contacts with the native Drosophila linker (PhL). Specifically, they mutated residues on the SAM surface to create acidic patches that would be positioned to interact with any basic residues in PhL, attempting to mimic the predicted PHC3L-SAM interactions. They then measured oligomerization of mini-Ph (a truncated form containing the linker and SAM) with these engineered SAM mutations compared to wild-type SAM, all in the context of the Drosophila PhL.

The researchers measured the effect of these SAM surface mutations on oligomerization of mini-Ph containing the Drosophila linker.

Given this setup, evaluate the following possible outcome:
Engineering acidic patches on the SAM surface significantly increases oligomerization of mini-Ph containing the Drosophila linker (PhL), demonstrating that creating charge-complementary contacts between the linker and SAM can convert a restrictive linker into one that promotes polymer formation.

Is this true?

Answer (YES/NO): YES